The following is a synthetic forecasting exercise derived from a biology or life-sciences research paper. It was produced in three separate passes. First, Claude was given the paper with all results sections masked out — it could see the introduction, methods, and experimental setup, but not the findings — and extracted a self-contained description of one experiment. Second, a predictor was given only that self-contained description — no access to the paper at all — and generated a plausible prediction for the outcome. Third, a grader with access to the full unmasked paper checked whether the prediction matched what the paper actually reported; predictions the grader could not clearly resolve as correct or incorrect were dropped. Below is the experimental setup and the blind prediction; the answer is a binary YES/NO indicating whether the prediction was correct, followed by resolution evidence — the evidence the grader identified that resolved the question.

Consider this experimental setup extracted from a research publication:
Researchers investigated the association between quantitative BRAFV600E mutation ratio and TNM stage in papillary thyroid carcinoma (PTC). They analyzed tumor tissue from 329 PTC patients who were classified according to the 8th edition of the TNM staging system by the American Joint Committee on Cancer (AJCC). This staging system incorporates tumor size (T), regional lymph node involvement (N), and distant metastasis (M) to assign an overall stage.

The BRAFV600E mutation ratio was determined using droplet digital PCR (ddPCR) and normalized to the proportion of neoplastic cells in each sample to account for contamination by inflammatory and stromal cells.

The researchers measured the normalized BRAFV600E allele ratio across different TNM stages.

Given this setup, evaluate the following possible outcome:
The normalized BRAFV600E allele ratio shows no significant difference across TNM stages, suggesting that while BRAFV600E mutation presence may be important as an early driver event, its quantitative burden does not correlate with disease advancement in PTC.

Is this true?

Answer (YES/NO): NO